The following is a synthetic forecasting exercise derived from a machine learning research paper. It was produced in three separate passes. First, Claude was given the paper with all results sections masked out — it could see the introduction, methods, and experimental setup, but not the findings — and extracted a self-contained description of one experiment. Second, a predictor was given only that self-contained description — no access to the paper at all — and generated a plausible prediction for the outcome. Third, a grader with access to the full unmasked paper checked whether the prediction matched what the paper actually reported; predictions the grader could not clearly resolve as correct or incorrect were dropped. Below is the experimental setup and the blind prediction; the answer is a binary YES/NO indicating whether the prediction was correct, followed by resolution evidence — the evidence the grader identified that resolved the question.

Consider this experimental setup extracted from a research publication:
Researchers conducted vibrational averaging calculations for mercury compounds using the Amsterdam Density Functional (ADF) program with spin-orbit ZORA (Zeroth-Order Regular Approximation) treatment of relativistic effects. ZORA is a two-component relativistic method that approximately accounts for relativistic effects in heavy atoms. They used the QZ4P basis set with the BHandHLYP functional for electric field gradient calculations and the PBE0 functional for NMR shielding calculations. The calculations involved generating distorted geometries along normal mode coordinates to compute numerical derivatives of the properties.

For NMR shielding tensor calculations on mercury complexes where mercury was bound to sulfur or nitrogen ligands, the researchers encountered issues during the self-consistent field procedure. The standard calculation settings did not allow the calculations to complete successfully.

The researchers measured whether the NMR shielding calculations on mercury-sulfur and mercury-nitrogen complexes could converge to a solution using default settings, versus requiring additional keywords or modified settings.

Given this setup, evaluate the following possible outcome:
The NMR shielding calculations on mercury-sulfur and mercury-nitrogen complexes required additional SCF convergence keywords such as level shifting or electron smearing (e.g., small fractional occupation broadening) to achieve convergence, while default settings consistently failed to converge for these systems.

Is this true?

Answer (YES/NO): NO